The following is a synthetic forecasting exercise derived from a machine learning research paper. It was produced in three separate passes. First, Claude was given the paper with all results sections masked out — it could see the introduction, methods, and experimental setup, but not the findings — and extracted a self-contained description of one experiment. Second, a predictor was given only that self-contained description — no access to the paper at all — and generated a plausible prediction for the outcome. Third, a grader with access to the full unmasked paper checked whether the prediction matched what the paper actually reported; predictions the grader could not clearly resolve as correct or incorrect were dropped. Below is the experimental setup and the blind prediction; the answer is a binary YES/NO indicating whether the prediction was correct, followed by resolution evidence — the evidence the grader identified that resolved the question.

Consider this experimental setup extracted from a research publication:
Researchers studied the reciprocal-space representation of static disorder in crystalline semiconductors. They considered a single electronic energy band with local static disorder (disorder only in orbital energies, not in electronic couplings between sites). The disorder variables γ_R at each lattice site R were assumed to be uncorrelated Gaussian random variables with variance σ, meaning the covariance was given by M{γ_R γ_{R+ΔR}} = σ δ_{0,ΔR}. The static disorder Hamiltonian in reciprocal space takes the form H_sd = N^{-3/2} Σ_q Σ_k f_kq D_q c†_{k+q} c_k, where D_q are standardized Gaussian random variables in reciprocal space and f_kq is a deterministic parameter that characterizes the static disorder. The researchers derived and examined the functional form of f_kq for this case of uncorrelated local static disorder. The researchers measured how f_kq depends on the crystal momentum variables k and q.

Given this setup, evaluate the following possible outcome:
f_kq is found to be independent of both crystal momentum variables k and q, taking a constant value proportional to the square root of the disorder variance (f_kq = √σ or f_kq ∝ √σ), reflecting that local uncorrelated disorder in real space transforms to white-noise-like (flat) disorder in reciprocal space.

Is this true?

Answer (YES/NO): YES